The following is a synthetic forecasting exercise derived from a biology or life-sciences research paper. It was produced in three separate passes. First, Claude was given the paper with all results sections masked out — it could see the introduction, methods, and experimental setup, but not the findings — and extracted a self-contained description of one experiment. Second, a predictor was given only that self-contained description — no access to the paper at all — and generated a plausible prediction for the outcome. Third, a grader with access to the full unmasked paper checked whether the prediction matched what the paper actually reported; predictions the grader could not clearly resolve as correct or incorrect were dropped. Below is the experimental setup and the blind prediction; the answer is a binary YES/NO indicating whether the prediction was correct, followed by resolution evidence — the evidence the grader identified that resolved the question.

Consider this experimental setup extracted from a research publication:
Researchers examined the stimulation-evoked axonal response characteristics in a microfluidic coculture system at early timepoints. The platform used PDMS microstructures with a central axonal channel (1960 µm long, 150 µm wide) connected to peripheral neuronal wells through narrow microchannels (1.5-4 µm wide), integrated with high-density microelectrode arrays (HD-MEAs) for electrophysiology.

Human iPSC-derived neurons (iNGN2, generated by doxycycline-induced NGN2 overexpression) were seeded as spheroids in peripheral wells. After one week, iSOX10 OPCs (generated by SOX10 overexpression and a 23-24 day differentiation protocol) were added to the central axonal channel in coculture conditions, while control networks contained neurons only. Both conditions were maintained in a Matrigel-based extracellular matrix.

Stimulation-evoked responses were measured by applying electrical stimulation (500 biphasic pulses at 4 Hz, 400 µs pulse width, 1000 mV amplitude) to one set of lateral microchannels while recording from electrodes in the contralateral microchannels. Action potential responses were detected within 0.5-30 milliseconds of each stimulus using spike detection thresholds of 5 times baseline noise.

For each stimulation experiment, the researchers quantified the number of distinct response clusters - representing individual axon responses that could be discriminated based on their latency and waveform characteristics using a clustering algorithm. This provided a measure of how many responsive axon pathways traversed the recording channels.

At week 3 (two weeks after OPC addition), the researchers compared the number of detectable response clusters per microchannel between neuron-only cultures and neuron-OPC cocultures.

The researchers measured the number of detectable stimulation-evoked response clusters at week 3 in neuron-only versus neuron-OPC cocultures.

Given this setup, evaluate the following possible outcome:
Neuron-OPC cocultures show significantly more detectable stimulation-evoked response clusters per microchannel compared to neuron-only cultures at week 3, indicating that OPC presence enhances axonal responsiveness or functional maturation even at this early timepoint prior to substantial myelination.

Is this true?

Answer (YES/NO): NO